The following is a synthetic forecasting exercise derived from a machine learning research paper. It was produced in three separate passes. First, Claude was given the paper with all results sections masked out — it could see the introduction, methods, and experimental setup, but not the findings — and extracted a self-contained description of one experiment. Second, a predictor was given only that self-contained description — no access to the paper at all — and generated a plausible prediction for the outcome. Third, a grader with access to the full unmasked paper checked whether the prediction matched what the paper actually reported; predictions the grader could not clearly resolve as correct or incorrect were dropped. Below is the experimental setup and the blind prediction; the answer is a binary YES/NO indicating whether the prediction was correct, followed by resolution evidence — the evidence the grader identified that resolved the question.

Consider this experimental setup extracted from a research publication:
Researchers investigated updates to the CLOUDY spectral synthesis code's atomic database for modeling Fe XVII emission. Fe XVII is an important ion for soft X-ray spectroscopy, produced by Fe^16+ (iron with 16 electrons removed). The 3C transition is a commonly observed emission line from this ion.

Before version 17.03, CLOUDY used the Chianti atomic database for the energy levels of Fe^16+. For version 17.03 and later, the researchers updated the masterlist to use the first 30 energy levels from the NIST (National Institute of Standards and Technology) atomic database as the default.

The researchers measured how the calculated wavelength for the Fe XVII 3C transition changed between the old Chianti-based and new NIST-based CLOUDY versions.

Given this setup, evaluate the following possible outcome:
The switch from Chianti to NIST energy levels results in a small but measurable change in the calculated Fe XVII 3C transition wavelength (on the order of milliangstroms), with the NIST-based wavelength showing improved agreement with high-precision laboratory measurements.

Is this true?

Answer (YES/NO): NO